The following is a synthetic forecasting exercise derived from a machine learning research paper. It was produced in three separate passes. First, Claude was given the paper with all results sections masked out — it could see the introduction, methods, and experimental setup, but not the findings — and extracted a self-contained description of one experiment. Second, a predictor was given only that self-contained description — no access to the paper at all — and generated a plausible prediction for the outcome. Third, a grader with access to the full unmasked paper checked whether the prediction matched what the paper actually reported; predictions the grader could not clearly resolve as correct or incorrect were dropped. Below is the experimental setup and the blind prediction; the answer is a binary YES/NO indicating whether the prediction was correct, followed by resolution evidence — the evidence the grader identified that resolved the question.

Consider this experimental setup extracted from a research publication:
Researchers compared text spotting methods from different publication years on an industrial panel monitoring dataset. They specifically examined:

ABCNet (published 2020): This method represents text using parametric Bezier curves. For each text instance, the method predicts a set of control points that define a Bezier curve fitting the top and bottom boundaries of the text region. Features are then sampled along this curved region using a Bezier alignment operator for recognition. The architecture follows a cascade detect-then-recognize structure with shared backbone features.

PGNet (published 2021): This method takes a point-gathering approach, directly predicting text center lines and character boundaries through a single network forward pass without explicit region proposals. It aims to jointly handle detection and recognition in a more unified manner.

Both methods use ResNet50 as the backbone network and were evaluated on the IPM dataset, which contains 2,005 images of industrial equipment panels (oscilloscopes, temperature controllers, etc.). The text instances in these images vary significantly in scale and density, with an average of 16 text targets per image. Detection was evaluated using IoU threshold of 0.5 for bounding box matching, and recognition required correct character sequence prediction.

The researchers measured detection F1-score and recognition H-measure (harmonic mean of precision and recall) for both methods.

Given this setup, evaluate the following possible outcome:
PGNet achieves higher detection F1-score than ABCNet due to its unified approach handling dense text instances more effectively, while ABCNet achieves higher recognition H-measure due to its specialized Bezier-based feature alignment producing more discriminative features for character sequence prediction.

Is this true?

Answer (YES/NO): NO